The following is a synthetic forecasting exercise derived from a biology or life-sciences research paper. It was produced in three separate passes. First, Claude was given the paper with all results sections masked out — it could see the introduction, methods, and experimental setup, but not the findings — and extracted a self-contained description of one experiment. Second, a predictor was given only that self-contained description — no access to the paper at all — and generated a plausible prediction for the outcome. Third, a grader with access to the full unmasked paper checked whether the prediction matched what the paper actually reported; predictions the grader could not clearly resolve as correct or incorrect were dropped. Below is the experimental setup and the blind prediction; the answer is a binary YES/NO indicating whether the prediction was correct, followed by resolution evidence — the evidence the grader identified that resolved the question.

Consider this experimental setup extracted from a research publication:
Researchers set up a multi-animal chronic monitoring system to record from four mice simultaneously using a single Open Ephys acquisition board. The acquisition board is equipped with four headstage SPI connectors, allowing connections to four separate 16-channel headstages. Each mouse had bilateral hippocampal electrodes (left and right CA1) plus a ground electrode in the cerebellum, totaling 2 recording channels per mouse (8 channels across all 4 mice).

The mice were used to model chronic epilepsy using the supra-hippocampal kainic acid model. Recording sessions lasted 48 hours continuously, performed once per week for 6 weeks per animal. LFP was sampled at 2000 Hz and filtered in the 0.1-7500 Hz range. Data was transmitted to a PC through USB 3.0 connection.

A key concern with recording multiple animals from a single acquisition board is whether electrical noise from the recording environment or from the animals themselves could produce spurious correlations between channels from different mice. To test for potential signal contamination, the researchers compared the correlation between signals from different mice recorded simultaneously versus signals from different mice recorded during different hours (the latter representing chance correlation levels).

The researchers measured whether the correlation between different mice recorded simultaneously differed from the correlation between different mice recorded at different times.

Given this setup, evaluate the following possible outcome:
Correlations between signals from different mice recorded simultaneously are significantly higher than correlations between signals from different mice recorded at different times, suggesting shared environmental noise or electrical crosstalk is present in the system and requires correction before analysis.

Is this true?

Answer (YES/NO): NO